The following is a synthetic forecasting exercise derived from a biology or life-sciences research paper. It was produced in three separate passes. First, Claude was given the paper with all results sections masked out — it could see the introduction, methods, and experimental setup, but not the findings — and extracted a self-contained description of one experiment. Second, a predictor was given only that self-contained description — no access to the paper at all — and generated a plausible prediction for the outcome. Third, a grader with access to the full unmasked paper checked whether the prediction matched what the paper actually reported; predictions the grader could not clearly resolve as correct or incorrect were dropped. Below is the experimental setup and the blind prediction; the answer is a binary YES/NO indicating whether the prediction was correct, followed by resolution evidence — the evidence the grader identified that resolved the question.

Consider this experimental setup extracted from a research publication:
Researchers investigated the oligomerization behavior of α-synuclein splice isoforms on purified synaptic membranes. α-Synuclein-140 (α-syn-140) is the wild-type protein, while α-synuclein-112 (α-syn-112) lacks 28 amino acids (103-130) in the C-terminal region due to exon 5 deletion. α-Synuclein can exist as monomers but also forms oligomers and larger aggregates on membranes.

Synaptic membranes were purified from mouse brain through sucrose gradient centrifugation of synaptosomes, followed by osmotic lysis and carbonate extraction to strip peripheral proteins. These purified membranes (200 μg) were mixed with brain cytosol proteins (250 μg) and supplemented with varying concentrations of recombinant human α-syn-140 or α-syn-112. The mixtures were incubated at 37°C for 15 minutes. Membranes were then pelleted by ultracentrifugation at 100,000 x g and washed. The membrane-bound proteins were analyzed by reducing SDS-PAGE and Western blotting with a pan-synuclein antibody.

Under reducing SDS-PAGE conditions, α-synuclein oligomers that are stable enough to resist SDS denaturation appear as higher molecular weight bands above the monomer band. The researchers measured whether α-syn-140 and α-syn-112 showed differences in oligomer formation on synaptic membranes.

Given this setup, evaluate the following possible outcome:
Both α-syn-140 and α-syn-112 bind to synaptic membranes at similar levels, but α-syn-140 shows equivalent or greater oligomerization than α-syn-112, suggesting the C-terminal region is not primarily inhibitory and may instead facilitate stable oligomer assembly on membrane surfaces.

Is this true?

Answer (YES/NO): NO